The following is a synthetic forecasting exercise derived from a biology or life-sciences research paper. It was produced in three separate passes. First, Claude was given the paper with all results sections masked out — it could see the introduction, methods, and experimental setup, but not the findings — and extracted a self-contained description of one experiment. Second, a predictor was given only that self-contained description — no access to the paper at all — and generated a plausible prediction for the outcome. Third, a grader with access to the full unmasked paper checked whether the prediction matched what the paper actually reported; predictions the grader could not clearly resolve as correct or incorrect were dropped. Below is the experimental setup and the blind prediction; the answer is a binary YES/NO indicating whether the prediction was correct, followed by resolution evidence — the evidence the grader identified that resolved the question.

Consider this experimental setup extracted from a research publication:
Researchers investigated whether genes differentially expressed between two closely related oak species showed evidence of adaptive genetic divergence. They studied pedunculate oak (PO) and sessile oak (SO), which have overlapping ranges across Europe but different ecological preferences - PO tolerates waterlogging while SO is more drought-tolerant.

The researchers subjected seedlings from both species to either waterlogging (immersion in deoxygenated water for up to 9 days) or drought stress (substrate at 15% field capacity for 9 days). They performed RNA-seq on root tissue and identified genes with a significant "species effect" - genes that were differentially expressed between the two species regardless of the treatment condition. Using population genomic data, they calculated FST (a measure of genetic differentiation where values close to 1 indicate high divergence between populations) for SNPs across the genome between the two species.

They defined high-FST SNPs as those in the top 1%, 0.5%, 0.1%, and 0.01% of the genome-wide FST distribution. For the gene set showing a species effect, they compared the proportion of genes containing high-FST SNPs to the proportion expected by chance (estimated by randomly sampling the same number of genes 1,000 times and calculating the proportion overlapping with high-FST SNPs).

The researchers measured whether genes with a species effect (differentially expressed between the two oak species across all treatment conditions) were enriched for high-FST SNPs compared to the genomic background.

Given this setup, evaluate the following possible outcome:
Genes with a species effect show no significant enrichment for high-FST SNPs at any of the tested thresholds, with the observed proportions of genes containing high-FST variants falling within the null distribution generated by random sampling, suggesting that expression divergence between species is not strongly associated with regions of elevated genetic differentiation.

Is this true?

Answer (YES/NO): NO